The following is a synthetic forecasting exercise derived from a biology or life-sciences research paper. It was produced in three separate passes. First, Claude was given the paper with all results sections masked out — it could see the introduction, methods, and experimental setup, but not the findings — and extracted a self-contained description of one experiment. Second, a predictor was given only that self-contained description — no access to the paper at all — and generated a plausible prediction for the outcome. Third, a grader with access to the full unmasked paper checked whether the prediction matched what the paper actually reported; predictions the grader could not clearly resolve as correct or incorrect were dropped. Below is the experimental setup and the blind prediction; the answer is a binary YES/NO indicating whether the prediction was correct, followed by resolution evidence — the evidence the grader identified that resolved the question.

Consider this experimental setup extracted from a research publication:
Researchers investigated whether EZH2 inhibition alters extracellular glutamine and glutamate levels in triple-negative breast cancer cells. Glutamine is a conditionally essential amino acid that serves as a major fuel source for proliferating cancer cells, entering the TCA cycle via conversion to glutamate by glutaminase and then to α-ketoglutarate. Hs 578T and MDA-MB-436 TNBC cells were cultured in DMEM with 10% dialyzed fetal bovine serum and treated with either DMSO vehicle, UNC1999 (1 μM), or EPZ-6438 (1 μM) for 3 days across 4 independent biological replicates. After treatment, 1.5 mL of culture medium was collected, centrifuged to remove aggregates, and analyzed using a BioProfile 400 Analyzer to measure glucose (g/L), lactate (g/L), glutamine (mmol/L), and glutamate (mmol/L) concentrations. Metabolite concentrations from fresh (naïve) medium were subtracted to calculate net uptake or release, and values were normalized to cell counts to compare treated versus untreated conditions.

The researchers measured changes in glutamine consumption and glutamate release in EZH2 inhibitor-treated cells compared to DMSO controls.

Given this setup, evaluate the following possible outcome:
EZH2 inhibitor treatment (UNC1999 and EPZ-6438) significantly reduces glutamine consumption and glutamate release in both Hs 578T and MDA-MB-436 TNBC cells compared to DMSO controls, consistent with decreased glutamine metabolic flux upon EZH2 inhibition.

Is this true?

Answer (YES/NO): NO